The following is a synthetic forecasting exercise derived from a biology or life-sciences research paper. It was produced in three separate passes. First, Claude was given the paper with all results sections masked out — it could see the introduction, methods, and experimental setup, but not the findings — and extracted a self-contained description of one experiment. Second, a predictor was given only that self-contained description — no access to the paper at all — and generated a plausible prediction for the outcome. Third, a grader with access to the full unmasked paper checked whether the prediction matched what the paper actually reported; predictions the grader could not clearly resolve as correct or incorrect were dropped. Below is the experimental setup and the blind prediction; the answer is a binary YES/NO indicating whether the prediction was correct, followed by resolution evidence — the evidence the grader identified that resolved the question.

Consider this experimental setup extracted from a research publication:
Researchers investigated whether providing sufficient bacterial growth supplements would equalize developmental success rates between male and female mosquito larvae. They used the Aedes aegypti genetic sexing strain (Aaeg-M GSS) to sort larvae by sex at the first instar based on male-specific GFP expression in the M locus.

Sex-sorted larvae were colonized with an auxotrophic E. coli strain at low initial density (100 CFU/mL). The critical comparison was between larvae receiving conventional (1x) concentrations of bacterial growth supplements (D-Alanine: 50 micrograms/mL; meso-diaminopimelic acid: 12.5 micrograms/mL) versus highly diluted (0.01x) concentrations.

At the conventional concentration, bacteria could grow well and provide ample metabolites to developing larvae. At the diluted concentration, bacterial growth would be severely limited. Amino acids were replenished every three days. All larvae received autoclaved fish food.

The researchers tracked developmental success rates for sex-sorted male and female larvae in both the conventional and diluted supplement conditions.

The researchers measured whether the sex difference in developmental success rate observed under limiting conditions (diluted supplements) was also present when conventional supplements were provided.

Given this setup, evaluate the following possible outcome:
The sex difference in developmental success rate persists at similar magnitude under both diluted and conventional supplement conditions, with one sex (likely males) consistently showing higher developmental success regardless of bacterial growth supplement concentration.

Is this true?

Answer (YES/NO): NO